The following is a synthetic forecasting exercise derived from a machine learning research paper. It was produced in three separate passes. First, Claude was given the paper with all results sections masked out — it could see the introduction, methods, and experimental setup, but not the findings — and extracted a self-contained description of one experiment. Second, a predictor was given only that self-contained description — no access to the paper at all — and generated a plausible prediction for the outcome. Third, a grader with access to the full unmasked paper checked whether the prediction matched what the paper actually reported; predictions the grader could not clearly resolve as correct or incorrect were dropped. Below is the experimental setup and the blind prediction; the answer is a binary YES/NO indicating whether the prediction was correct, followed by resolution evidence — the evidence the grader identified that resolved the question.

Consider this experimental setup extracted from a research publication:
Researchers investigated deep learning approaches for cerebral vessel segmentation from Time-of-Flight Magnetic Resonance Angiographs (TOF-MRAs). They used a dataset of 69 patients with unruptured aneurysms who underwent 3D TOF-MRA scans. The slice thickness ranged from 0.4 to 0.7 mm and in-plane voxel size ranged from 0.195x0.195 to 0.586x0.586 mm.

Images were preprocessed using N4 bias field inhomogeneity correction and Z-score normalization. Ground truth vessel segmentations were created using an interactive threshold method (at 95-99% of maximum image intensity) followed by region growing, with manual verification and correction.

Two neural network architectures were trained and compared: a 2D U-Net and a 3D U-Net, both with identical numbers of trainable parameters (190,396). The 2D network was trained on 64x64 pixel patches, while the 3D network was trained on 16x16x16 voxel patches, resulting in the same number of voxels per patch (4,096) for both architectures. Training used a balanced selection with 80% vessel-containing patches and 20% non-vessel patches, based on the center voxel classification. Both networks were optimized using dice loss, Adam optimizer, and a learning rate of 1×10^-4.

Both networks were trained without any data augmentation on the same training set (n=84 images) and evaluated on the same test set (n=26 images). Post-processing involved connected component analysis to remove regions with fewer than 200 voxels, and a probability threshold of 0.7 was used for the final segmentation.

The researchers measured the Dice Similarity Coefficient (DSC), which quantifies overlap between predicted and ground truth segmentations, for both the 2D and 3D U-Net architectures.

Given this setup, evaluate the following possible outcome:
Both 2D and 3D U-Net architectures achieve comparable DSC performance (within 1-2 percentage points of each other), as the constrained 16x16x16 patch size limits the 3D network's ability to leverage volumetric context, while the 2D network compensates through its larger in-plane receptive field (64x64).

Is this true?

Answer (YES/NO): YES